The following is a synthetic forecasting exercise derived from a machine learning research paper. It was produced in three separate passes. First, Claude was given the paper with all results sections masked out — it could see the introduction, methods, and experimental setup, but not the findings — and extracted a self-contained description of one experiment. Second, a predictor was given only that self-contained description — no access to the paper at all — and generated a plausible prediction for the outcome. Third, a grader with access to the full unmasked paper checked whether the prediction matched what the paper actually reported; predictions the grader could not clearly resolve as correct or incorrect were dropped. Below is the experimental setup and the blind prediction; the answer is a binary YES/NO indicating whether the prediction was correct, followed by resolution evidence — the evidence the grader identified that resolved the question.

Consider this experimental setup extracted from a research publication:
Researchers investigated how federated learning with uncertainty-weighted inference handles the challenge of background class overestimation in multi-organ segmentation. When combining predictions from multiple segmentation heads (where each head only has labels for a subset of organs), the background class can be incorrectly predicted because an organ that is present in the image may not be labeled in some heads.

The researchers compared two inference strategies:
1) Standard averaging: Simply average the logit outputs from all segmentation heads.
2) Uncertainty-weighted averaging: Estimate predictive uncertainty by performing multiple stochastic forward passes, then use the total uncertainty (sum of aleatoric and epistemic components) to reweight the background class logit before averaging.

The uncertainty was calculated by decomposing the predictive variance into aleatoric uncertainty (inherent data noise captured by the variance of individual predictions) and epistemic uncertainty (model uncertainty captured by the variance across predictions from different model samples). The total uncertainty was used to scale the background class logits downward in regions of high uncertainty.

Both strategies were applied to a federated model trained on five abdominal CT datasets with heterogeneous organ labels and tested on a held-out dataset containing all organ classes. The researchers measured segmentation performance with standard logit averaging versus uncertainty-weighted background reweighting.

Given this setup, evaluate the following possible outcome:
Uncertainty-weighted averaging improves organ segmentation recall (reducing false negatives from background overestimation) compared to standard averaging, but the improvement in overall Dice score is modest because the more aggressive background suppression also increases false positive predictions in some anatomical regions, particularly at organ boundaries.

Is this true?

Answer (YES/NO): NO